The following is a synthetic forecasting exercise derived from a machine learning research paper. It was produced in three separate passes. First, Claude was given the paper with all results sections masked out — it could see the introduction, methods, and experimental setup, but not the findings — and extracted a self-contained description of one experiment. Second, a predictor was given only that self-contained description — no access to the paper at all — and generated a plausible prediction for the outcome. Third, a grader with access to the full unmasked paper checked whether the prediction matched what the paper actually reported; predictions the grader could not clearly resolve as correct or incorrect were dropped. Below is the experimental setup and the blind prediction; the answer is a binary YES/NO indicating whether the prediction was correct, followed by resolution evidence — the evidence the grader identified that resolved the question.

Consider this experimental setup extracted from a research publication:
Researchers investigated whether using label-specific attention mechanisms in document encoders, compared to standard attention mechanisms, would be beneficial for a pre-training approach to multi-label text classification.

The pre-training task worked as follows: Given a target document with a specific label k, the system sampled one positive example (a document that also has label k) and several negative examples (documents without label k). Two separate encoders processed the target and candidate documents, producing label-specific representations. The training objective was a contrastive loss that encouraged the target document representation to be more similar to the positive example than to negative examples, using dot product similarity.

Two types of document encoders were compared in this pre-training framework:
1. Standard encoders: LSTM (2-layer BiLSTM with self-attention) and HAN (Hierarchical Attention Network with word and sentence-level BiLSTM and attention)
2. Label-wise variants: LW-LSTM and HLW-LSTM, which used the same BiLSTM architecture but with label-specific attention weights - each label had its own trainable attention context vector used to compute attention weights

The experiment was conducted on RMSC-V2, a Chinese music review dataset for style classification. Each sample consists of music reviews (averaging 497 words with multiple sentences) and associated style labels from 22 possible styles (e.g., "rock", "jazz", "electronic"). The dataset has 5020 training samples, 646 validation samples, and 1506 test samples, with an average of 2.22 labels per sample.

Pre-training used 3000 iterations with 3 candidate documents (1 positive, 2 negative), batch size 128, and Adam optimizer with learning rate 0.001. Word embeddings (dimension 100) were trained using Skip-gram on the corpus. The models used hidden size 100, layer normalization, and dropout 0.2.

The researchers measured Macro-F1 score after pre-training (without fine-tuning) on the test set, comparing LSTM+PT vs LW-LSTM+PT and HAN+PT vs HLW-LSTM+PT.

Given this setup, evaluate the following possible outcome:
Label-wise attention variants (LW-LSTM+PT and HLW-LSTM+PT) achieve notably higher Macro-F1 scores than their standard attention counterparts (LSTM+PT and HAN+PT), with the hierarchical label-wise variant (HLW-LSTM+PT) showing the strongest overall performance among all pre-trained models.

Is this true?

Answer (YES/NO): YES